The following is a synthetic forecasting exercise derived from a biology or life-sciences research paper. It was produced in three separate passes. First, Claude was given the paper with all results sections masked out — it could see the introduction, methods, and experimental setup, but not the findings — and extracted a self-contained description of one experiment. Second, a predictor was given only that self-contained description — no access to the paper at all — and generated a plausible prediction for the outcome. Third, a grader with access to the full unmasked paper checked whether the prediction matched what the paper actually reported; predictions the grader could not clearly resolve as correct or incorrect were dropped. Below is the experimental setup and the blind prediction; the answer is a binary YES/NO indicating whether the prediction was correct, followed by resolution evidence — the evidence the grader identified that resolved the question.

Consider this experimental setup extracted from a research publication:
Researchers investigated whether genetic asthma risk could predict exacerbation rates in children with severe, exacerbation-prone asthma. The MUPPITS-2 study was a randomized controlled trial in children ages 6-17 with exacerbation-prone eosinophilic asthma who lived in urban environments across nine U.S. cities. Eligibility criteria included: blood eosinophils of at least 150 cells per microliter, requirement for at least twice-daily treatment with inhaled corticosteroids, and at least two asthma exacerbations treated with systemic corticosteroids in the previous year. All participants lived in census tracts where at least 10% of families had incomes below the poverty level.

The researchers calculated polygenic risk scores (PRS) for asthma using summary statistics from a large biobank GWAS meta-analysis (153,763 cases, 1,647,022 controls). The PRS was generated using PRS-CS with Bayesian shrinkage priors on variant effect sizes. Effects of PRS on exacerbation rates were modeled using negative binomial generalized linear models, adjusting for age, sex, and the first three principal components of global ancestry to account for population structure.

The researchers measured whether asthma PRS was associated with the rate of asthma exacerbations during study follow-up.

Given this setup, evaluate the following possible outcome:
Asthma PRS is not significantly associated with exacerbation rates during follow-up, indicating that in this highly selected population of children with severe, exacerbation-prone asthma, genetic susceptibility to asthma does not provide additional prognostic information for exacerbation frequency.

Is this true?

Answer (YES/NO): NO